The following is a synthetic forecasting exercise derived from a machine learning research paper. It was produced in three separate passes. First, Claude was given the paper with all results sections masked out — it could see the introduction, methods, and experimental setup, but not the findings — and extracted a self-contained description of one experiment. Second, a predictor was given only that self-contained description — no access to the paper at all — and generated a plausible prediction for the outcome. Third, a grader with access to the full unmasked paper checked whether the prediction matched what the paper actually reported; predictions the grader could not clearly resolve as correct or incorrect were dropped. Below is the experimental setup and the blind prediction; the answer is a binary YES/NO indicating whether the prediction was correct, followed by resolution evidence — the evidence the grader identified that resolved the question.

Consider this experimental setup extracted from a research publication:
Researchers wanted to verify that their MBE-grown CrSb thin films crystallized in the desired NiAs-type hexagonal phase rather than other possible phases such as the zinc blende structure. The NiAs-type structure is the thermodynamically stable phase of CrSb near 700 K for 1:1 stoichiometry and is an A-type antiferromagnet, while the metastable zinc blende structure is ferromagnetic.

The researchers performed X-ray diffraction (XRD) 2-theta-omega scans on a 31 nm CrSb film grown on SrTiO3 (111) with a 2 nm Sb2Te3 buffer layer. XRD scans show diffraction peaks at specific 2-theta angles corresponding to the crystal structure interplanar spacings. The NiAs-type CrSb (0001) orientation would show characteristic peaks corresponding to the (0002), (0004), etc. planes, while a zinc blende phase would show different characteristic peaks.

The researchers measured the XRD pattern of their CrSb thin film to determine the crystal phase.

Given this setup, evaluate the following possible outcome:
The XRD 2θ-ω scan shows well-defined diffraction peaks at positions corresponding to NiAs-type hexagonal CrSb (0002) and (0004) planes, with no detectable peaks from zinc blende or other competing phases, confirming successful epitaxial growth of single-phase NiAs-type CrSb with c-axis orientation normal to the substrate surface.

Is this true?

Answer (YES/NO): NO